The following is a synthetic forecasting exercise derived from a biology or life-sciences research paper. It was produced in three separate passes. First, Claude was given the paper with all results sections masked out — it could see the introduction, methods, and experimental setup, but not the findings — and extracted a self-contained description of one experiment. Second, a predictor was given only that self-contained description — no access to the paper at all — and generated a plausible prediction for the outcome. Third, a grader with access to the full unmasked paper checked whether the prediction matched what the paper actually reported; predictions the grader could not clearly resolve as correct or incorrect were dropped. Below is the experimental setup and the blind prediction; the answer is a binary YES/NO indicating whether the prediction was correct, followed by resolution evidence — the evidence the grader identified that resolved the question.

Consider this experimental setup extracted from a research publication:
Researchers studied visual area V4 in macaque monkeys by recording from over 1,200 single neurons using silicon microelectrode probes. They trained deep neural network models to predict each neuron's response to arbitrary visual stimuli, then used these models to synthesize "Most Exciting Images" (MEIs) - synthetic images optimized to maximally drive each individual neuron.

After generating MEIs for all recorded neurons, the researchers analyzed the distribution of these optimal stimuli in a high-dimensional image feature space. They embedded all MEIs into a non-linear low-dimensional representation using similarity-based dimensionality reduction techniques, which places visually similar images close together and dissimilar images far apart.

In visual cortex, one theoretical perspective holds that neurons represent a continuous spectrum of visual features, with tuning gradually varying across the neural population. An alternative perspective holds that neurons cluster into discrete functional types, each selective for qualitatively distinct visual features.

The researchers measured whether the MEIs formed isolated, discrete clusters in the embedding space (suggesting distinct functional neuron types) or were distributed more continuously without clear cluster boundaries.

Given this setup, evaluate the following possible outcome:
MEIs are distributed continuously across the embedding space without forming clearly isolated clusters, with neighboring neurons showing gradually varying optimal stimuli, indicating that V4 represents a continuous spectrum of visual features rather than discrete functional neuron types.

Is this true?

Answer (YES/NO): NO